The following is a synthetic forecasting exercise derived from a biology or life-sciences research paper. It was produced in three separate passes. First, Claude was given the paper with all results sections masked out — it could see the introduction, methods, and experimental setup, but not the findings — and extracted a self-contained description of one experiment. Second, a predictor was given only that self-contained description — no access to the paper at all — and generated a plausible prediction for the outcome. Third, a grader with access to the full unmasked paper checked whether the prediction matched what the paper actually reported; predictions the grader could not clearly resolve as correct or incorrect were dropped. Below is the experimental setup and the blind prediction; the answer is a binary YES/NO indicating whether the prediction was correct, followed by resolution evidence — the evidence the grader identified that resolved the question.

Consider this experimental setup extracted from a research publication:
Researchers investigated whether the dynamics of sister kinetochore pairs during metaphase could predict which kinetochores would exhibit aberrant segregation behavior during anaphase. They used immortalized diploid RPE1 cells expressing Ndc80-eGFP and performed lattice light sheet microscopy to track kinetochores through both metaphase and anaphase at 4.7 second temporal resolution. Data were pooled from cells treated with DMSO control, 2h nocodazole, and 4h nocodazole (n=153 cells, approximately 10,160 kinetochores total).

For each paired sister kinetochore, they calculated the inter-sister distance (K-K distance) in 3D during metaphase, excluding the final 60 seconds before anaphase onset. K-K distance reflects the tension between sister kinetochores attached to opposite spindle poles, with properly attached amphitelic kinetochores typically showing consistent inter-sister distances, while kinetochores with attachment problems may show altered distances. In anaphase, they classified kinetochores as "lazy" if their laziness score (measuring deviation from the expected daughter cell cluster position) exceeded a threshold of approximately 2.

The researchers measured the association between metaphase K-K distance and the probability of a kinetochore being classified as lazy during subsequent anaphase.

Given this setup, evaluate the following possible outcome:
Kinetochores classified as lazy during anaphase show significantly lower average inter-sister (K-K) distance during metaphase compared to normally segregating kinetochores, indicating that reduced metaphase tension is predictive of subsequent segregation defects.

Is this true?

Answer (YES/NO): YES